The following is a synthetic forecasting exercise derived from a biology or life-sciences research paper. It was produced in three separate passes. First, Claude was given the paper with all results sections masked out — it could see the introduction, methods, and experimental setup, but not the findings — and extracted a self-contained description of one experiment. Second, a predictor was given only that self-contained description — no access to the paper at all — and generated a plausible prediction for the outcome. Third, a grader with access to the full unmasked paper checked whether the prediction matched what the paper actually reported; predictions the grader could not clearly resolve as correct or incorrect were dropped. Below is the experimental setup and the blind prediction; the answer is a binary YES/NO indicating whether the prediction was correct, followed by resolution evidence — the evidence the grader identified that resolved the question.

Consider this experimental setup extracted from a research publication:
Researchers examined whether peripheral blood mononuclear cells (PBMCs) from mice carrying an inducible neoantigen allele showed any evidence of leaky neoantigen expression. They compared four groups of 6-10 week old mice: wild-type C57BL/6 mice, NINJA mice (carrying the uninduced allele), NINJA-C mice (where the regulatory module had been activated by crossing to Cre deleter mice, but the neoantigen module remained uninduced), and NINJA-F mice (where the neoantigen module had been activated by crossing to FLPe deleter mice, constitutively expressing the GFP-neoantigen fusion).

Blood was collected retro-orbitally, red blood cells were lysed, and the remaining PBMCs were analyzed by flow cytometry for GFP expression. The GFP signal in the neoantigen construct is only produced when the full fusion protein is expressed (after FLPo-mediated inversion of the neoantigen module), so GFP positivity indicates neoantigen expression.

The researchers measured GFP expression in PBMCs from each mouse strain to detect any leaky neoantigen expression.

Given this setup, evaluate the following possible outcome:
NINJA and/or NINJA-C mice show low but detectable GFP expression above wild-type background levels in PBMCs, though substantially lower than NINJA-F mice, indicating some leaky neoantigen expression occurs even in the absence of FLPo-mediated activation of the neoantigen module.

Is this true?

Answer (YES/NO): NO